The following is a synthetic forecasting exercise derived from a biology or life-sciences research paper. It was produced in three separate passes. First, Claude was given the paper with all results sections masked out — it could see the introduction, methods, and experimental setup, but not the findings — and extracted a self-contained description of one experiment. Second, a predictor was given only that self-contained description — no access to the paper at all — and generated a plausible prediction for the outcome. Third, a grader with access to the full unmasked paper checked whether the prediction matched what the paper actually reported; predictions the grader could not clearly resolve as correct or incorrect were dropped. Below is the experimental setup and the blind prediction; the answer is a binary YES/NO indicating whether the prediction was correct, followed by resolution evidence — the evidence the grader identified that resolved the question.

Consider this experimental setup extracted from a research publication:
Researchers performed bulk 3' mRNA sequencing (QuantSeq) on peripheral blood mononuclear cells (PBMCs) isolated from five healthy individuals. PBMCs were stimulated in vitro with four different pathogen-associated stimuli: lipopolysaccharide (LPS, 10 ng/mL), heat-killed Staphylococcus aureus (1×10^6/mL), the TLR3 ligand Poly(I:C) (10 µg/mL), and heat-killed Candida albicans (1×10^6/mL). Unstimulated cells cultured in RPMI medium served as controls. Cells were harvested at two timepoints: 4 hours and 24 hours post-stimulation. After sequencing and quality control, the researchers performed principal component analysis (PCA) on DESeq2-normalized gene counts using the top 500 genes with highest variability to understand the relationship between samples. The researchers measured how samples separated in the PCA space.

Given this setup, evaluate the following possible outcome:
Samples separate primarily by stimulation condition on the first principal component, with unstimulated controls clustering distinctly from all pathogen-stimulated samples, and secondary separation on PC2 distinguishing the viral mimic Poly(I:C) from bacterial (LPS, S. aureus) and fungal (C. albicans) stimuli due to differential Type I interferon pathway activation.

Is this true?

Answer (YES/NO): NO